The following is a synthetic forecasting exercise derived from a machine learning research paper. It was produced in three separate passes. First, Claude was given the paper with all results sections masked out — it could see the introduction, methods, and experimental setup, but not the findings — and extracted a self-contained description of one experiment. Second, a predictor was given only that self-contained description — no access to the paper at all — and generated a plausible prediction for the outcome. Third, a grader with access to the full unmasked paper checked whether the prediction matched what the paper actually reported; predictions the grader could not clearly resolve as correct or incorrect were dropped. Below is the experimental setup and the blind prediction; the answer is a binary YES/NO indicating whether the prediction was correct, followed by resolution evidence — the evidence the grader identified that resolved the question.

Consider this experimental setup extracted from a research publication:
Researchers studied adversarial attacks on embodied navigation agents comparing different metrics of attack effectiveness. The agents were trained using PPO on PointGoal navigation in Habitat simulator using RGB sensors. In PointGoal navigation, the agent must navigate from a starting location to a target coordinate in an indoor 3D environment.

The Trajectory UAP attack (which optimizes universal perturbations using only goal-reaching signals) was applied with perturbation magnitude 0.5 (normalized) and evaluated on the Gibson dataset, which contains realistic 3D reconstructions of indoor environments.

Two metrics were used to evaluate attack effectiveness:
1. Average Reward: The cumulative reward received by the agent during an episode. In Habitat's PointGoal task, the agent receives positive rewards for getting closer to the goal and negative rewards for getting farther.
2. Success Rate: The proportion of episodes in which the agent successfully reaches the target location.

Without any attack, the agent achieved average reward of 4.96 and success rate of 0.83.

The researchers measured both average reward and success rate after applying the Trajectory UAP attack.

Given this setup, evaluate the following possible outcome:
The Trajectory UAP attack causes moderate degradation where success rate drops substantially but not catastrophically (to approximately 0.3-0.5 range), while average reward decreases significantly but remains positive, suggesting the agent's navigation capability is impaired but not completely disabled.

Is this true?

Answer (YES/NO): NO